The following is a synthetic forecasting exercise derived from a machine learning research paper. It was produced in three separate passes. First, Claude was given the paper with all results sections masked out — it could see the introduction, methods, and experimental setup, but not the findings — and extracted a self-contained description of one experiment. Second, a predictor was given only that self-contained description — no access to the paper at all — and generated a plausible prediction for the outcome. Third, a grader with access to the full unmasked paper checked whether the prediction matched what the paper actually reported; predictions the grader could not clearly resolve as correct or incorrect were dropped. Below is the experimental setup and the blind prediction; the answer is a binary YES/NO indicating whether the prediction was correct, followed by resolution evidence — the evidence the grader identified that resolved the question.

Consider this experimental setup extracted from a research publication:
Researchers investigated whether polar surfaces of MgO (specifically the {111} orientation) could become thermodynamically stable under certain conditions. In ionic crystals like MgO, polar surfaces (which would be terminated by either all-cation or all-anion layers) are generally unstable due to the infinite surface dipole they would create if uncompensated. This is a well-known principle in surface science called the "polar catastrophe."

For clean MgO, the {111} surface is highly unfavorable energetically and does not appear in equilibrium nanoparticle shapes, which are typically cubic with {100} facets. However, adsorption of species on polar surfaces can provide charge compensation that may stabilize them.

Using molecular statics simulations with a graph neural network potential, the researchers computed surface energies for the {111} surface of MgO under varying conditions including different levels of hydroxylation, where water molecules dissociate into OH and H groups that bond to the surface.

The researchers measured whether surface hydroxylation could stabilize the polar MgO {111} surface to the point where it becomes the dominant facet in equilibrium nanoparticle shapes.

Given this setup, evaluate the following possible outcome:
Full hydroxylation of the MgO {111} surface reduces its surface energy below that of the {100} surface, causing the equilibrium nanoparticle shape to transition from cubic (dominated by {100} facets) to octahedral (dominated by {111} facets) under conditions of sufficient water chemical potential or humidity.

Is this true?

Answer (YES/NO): NO